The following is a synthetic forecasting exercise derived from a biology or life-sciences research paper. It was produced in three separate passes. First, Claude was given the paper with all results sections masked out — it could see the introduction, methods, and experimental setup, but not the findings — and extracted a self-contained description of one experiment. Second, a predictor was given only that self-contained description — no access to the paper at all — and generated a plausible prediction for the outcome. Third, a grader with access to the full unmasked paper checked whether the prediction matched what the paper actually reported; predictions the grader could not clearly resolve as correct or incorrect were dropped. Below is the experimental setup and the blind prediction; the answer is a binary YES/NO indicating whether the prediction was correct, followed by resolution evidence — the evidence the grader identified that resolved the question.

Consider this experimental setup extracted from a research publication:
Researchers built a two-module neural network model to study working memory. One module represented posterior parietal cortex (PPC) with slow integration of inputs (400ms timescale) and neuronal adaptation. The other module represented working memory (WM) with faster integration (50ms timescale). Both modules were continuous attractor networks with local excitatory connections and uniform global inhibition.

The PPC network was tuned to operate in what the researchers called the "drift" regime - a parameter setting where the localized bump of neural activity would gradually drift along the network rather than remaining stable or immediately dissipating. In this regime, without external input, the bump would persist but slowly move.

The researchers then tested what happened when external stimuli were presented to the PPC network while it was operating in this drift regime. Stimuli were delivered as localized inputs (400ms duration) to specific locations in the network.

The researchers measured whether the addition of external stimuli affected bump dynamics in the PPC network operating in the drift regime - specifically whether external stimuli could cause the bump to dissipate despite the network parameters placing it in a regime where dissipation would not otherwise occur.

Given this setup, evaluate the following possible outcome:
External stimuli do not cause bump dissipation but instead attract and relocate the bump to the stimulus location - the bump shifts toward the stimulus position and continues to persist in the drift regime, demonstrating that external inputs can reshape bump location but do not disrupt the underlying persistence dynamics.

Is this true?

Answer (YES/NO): NO